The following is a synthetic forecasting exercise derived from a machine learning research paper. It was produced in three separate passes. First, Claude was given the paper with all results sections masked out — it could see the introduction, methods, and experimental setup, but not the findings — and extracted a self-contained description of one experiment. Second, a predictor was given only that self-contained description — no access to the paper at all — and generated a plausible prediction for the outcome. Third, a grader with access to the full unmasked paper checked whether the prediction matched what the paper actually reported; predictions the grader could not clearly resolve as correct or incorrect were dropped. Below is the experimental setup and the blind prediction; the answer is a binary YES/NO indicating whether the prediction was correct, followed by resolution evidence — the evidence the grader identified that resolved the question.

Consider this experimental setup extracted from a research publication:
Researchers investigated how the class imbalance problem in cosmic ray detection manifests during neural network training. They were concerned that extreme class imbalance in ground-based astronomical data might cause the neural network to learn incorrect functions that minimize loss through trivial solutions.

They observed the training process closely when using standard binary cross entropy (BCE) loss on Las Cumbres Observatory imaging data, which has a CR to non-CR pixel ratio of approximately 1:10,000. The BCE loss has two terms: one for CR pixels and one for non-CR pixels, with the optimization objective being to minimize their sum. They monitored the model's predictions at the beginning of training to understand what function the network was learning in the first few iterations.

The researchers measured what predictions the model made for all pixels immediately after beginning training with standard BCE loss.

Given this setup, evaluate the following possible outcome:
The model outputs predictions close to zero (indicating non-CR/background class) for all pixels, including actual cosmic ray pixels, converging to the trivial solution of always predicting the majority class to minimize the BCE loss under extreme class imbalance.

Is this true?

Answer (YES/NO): YES